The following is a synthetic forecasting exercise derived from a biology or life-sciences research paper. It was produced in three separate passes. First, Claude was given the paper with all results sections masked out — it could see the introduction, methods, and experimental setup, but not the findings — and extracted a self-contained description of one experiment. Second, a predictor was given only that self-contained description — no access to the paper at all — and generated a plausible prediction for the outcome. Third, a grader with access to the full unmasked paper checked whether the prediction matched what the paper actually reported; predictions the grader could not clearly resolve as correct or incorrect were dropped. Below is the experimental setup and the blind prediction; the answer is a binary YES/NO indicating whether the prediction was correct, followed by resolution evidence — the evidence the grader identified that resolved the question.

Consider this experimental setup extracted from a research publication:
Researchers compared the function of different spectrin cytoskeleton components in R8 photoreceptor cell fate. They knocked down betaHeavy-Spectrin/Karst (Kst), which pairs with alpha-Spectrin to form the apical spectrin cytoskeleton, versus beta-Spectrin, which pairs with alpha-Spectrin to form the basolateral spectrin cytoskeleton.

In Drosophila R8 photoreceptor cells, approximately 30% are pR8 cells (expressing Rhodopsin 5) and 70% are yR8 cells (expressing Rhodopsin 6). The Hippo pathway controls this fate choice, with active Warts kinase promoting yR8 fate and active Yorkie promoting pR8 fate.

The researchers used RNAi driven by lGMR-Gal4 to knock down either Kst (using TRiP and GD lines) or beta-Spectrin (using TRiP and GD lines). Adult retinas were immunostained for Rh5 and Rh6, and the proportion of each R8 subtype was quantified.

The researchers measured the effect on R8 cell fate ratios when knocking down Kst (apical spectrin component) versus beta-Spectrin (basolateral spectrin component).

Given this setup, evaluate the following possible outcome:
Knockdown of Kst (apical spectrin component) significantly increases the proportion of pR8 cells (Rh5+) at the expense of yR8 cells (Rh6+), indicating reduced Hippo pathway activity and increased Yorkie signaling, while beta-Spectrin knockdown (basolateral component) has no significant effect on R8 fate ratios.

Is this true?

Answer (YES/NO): YES